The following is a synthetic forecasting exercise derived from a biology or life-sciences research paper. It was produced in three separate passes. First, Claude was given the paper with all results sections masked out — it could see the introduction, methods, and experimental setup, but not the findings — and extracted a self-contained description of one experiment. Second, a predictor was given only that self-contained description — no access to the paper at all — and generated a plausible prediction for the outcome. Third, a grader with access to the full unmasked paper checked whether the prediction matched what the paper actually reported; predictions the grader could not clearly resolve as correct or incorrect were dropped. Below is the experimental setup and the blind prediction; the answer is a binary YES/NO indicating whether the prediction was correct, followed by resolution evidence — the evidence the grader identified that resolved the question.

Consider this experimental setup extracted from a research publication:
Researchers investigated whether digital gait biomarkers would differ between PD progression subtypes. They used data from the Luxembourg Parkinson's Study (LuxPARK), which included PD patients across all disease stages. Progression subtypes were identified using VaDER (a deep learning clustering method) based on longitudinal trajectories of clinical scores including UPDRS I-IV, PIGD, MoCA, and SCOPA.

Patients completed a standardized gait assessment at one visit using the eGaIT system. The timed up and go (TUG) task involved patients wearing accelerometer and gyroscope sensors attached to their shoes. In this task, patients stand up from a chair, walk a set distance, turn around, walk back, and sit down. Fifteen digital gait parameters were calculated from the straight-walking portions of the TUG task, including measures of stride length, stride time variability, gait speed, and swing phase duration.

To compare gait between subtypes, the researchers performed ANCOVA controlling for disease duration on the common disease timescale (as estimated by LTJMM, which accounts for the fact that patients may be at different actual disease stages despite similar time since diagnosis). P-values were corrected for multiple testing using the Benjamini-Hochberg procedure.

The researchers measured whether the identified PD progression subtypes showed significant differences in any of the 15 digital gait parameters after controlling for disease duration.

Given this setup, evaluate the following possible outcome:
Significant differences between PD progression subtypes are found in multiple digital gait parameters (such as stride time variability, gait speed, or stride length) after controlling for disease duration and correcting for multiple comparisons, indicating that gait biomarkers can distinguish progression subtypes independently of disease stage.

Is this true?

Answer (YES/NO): YES